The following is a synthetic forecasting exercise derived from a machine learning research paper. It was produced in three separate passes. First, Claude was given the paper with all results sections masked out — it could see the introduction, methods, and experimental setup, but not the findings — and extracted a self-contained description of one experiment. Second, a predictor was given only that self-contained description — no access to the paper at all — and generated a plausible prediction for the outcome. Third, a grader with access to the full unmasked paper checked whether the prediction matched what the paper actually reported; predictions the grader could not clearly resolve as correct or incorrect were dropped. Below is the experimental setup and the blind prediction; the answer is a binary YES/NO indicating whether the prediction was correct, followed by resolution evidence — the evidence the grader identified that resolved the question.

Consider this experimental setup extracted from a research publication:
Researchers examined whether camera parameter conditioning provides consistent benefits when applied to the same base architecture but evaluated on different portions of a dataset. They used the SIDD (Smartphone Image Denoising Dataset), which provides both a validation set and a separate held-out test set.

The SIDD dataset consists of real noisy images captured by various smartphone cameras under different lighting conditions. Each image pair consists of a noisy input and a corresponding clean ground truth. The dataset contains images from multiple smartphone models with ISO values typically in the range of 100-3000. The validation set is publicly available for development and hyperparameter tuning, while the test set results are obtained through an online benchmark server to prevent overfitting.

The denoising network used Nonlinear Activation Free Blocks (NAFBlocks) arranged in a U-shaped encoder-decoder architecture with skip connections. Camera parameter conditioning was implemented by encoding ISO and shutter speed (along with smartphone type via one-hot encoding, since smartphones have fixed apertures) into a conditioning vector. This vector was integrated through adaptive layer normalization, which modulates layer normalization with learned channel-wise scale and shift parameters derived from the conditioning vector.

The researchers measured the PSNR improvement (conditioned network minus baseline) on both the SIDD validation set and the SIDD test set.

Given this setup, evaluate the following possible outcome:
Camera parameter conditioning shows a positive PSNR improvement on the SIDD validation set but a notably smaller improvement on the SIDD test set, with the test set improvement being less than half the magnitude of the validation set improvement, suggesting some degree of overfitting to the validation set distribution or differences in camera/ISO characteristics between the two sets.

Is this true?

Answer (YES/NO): NO